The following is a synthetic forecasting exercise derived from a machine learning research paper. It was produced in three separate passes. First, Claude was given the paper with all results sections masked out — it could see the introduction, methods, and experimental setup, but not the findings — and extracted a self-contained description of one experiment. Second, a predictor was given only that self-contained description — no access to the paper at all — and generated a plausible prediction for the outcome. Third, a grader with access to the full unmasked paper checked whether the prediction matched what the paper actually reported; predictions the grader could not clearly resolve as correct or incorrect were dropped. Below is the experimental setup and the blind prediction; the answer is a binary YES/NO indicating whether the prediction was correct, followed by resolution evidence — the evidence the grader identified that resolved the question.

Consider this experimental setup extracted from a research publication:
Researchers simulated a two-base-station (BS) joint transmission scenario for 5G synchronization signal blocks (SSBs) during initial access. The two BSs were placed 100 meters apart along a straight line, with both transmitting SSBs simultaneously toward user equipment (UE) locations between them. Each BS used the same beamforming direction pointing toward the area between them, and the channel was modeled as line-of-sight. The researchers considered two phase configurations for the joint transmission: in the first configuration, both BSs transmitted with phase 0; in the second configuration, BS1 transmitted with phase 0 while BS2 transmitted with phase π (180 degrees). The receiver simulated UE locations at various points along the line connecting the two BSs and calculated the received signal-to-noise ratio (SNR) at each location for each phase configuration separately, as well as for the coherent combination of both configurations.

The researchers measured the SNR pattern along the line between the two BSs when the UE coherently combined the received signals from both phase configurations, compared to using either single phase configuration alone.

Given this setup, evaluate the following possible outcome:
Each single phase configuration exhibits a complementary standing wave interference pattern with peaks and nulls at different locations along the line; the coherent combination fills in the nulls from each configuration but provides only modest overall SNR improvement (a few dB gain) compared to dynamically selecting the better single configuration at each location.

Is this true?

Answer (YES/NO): NO